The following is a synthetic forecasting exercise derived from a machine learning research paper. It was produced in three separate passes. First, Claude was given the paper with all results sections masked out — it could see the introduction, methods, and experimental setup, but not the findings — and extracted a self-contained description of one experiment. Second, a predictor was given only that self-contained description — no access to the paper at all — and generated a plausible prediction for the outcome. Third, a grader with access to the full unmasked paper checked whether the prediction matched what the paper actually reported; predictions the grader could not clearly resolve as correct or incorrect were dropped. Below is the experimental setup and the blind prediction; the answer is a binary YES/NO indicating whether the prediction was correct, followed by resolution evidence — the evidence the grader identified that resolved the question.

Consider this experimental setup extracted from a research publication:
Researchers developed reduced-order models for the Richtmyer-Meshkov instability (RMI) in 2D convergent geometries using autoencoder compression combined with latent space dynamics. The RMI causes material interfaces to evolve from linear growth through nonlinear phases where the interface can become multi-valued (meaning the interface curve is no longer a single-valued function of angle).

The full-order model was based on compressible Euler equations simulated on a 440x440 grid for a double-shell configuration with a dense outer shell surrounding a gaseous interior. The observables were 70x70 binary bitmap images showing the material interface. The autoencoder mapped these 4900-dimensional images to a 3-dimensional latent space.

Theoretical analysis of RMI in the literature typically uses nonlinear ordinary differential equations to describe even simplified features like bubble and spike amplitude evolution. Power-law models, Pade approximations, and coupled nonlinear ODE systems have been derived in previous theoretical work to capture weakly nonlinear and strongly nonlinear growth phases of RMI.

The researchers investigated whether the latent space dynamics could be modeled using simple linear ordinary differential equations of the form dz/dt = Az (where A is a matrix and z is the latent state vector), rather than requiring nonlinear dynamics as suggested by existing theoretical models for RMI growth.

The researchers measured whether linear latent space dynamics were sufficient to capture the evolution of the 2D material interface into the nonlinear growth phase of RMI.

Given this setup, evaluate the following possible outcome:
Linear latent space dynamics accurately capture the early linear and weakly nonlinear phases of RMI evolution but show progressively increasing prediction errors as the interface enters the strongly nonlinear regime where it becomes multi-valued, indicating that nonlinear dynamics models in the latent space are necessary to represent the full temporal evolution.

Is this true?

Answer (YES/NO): NO